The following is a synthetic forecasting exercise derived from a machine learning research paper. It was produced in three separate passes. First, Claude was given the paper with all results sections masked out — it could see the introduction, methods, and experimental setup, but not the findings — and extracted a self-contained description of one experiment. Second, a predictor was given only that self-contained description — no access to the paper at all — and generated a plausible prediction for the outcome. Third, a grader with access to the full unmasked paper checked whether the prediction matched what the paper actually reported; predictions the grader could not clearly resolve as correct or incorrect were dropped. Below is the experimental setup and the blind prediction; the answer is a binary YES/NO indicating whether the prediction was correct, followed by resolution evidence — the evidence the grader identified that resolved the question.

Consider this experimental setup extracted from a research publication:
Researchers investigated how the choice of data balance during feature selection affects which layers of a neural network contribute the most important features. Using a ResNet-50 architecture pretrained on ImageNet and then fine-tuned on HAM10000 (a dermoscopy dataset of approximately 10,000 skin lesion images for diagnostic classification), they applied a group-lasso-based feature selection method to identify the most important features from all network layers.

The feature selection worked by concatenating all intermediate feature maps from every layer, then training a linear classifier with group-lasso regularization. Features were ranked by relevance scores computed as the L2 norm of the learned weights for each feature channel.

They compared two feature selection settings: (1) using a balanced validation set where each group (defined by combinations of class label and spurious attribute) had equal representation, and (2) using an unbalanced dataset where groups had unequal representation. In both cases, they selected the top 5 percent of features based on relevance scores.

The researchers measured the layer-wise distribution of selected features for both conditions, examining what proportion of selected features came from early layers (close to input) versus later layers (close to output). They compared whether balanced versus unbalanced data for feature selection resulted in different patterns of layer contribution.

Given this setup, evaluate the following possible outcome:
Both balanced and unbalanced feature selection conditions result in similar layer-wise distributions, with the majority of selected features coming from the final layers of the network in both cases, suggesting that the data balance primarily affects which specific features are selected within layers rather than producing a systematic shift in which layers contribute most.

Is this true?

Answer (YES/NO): NO